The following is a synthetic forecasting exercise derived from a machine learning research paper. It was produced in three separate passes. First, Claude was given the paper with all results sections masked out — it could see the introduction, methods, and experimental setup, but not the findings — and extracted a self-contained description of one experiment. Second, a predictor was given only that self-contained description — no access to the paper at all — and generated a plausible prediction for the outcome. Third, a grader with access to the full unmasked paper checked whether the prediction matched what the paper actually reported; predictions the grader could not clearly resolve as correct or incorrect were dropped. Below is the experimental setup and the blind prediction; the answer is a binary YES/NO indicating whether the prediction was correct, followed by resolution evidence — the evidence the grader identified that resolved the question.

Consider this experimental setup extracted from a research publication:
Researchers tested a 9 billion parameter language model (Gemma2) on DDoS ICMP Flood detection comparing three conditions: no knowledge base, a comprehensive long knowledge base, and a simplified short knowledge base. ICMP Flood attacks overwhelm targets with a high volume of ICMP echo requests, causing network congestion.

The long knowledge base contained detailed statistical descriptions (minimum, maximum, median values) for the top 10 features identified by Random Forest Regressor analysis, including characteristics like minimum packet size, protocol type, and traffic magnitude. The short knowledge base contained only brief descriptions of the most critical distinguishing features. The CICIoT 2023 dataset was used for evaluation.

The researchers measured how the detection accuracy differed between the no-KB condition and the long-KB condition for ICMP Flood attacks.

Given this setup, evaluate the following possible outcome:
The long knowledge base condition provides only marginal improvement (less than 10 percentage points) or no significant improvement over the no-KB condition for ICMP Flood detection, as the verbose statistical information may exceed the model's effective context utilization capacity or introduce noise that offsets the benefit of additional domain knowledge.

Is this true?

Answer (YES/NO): NO